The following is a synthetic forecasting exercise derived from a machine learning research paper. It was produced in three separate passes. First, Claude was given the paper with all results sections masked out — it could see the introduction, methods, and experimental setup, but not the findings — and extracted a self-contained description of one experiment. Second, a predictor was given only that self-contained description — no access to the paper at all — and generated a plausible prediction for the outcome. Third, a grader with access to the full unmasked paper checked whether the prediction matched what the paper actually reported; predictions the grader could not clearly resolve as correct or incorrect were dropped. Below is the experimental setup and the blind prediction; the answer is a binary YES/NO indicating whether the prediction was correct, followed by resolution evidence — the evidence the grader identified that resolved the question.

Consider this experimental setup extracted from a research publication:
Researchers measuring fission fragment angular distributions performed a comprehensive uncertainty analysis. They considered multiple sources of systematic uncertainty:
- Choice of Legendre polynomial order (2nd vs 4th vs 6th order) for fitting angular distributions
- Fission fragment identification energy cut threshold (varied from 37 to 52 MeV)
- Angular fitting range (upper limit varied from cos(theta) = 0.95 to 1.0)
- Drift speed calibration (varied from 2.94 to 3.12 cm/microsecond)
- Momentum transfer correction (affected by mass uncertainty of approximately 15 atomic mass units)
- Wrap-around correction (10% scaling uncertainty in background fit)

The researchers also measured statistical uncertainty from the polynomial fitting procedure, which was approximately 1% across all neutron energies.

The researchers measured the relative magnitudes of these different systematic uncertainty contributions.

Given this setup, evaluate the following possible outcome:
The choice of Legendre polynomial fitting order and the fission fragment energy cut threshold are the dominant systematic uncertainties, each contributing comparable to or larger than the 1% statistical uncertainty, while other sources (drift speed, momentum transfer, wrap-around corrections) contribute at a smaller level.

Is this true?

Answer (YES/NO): YES